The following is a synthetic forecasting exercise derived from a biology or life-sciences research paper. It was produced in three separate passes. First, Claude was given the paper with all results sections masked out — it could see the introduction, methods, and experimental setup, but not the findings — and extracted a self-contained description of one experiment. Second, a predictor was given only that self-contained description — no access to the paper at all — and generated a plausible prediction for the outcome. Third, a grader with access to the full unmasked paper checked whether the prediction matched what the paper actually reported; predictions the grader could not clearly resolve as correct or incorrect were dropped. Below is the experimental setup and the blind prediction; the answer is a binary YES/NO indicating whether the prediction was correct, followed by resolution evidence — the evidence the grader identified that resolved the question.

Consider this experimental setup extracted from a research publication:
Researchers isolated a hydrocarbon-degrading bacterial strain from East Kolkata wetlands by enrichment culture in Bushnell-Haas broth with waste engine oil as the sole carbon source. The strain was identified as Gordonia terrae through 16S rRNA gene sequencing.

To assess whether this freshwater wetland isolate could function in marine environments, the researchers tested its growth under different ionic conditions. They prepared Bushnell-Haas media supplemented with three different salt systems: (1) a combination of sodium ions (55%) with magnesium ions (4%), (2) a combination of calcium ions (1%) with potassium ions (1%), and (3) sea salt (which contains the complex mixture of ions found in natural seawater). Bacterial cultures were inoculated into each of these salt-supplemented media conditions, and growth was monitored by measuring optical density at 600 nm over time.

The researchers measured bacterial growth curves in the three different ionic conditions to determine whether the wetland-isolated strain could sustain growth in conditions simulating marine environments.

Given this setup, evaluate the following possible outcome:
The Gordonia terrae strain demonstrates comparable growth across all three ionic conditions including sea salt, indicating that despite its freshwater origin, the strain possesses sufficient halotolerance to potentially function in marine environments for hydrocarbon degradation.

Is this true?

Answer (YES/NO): NO